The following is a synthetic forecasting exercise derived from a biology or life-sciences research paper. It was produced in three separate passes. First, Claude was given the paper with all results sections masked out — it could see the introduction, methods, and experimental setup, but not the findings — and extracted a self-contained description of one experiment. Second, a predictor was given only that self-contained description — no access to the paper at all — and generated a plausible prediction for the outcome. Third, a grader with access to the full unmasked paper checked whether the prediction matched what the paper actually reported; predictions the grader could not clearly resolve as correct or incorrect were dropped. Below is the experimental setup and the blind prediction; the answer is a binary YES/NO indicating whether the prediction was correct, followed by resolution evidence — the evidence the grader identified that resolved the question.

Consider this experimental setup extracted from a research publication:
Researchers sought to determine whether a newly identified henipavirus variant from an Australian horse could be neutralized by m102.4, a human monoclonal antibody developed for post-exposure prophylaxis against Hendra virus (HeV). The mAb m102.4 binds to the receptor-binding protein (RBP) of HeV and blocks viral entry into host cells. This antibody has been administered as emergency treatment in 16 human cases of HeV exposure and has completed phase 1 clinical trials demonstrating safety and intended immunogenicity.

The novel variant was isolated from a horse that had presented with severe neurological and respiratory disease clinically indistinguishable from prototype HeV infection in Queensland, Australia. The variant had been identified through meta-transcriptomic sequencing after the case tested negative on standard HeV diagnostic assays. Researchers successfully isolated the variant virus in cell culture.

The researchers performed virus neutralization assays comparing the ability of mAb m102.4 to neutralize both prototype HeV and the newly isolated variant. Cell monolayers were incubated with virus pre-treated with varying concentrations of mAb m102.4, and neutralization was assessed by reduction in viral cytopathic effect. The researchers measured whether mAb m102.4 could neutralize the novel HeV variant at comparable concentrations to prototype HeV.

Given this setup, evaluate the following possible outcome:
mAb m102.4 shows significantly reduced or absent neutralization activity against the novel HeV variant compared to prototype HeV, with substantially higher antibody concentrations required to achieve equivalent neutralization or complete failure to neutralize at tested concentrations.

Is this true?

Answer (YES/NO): NO